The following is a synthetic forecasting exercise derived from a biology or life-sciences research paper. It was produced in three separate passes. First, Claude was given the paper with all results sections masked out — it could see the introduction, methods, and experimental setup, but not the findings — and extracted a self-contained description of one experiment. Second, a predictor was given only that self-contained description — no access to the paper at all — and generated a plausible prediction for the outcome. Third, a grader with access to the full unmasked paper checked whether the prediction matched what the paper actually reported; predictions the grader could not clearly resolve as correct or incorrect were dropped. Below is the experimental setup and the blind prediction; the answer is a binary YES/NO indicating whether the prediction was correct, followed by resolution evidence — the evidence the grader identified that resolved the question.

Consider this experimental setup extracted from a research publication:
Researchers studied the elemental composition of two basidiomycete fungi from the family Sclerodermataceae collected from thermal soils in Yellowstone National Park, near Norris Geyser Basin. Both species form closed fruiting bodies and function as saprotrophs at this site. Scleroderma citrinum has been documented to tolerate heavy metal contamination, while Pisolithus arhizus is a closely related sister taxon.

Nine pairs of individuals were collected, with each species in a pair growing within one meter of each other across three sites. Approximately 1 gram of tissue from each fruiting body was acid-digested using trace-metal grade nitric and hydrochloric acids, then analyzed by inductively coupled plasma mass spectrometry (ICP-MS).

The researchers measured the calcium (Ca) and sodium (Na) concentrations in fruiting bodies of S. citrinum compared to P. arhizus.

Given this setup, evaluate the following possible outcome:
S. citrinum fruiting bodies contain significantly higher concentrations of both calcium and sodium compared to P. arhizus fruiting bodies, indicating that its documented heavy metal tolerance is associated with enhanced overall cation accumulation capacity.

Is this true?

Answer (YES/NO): NO